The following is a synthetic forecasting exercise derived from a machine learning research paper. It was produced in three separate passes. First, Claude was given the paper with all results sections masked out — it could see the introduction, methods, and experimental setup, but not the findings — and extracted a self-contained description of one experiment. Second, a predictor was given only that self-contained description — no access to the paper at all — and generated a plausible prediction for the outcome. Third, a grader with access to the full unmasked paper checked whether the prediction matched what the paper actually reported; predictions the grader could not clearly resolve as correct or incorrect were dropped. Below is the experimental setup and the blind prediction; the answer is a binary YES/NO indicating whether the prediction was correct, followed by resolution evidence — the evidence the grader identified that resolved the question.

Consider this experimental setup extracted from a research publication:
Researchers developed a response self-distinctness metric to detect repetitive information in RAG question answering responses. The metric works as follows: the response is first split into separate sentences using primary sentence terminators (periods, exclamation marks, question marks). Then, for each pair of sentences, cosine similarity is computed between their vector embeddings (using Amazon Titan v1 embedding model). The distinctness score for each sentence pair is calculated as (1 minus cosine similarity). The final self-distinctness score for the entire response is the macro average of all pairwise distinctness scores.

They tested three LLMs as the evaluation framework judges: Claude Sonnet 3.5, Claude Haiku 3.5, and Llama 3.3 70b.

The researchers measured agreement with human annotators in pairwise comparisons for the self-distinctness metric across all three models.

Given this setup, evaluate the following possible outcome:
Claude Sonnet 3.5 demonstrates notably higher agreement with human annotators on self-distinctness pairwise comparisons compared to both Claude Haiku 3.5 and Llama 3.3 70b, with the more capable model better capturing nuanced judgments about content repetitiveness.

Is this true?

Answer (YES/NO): NO